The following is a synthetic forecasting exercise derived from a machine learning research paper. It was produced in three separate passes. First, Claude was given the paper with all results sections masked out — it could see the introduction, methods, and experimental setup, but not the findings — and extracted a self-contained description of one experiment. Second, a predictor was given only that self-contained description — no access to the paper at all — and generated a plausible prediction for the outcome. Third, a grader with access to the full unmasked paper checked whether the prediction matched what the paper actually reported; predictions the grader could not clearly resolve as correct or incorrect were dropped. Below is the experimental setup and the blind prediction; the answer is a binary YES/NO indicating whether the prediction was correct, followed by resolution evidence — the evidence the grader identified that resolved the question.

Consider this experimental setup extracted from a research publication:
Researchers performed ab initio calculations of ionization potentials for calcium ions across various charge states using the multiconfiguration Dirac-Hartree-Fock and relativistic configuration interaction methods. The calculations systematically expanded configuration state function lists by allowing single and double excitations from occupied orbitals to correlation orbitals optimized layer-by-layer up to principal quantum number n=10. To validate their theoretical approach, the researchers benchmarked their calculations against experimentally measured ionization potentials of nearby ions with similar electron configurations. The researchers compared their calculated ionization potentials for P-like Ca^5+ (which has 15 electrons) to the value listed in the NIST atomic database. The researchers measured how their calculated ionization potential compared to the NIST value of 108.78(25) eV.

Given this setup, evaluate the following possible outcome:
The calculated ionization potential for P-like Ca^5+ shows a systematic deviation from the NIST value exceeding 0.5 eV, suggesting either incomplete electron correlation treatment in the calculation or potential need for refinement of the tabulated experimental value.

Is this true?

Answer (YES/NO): YES